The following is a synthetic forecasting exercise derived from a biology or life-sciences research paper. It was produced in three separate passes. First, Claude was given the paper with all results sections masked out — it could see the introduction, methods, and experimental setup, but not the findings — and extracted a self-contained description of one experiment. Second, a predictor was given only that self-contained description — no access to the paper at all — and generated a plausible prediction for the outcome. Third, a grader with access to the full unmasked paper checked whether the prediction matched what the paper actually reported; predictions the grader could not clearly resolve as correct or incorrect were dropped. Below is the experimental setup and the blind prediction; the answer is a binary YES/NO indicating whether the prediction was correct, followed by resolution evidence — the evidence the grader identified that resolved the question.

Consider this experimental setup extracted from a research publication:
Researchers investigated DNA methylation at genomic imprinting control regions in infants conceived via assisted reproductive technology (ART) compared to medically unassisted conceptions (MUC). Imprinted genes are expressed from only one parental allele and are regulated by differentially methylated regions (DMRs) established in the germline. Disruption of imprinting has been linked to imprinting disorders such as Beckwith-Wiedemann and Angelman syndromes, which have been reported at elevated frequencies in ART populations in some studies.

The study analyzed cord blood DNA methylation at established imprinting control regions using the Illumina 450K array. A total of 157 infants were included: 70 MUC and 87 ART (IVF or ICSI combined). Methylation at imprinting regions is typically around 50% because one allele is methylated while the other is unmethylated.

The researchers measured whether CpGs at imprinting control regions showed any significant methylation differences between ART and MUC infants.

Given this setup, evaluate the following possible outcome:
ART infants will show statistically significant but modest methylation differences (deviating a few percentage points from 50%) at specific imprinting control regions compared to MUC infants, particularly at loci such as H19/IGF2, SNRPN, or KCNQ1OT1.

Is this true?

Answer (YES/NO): NO